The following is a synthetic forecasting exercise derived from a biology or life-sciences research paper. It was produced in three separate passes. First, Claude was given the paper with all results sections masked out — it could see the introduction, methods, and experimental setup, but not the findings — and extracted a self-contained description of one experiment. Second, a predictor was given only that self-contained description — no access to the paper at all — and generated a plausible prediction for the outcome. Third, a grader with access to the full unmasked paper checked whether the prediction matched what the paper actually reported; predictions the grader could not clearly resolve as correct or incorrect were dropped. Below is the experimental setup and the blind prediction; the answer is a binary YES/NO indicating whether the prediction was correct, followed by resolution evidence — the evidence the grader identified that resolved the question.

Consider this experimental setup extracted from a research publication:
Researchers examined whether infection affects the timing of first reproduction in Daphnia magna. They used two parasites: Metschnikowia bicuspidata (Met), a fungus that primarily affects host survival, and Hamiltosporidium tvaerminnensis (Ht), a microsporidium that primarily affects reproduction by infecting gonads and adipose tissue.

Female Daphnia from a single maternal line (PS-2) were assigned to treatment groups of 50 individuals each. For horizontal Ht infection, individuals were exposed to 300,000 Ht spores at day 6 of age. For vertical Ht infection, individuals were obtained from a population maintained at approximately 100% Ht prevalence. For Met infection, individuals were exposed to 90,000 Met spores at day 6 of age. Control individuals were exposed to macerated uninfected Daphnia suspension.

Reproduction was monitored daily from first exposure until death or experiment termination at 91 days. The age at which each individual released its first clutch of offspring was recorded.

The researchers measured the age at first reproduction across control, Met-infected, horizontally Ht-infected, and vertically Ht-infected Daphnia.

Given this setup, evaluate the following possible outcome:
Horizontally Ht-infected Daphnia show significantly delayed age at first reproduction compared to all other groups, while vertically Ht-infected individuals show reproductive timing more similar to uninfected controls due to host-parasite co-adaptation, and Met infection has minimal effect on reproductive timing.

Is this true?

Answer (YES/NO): NO